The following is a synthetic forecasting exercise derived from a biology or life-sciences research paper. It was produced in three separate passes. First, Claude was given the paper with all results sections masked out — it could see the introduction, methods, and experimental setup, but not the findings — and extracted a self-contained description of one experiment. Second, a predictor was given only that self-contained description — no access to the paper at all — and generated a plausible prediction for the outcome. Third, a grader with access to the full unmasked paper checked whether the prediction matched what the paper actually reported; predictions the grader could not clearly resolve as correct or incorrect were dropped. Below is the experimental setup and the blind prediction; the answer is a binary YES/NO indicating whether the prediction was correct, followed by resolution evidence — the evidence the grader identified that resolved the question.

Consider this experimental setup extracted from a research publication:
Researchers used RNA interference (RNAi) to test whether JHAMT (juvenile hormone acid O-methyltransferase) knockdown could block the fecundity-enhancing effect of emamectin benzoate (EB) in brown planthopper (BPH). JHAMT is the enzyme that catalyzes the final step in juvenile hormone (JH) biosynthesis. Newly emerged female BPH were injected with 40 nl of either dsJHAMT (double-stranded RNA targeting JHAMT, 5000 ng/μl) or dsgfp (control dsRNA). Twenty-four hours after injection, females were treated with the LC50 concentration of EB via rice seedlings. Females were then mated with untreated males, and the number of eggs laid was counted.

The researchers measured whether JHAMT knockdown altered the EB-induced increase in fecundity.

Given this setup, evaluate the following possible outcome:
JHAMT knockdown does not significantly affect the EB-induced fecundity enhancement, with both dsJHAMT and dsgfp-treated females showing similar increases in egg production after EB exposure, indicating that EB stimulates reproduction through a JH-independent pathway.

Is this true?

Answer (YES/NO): NO